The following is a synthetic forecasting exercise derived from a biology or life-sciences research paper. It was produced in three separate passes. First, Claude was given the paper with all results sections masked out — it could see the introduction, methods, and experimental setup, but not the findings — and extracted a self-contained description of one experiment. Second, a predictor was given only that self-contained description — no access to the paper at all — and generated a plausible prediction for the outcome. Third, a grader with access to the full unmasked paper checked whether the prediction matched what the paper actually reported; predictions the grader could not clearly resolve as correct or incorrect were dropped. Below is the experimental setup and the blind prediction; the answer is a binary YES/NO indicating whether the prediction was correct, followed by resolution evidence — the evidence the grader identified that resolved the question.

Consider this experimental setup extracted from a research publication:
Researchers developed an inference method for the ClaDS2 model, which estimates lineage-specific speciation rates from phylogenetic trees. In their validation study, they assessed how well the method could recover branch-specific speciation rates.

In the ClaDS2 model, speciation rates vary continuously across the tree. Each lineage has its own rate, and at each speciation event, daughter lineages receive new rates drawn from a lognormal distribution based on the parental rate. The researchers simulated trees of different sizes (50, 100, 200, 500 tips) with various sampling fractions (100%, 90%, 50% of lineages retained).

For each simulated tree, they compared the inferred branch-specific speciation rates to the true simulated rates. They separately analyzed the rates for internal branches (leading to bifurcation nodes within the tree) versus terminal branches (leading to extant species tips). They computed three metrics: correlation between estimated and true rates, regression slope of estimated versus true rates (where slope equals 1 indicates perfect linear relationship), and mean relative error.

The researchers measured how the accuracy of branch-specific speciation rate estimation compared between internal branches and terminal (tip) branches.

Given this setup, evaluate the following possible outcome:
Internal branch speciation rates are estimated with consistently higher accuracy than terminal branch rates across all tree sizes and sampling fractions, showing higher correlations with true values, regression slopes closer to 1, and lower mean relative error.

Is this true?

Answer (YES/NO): NO